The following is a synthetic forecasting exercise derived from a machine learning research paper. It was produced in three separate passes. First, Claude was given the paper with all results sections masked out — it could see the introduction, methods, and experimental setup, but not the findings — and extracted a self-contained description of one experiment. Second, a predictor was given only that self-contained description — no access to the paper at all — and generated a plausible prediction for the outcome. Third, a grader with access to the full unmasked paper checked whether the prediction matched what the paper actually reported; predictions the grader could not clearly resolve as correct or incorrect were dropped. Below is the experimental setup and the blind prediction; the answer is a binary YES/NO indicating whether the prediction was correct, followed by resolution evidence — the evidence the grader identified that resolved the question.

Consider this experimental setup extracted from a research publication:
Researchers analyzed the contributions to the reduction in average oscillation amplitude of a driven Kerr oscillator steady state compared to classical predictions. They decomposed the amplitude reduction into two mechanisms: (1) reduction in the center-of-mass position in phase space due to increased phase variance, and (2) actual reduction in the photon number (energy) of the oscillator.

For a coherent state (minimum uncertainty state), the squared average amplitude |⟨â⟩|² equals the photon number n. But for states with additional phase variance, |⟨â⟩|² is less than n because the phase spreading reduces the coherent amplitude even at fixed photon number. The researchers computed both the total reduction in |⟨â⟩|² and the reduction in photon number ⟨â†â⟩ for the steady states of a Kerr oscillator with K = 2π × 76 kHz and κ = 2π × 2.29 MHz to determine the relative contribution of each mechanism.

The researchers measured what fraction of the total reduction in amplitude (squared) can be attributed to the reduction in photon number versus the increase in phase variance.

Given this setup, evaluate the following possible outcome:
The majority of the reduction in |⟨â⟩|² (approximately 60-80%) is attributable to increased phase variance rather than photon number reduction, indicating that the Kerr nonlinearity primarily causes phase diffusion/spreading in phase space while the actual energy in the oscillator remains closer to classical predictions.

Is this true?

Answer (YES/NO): NO